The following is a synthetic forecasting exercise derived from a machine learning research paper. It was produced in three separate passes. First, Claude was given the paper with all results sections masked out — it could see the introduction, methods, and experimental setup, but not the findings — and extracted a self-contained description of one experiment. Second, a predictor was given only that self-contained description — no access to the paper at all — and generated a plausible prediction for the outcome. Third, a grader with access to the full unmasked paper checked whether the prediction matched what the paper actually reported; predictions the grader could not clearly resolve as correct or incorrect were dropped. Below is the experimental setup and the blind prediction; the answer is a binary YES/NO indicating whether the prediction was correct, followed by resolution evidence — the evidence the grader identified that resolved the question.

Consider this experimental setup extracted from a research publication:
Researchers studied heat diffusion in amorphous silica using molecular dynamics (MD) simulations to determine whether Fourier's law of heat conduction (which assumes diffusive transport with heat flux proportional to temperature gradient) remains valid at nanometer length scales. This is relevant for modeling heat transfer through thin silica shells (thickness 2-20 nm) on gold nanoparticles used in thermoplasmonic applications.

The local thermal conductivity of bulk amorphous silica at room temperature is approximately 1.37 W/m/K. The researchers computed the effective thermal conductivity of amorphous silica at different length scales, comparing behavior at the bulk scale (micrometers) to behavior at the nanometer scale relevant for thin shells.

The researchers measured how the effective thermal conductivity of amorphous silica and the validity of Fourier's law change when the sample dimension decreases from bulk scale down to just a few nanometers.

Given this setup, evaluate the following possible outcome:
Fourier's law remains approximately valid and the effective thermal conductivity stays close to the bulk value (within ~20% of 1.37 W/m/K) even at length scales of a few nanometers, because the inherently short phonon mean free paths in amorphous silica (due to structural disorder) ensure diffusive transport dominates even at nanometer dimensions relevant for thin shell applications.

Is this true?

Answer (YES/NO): YES